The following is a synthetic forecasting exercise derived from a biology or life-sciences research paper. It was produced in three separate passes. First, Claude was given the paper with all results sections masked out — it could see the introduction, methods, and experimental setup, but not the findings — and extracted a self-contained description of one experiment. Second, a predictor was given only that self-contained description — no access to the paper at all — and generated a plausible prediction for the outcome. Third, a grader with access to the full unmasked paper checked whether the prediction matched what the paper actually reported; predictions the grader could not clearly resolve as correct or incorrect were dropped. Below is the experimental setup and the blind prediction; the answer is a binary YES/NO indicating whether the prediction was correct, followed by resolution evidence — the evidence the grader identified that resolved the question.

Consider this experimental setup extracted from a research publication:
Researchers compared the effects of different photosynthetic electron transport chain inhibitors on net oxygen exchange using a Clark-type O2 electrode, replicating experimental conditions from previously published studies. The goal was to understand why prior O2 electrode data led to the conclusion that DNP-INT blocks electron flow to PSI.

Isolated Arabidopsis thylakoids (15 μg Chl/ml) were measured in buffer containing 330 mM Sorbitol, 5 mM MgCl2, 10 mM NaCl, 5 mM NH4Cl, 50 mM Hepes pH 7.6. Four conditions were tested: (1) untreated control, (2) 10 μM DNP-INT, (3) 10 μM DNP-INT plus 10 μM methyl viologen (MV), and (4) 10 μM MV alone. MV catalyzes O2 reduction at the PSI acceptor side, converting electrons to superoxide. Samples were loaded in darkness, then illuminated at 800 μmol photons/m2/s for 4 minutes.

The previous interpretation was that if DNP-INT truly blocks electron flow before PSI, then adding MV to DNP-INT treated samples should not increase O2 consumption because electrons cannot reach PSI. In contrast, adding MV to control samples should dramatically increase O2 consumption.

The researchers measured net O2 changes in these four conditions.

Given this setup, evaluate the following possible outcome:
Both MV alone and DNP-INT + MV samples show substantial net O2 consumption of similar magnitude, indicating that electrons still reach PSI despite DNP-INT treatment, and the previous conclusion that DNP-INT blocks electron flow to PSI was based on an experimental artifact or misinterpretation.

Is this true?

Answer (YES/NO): NO